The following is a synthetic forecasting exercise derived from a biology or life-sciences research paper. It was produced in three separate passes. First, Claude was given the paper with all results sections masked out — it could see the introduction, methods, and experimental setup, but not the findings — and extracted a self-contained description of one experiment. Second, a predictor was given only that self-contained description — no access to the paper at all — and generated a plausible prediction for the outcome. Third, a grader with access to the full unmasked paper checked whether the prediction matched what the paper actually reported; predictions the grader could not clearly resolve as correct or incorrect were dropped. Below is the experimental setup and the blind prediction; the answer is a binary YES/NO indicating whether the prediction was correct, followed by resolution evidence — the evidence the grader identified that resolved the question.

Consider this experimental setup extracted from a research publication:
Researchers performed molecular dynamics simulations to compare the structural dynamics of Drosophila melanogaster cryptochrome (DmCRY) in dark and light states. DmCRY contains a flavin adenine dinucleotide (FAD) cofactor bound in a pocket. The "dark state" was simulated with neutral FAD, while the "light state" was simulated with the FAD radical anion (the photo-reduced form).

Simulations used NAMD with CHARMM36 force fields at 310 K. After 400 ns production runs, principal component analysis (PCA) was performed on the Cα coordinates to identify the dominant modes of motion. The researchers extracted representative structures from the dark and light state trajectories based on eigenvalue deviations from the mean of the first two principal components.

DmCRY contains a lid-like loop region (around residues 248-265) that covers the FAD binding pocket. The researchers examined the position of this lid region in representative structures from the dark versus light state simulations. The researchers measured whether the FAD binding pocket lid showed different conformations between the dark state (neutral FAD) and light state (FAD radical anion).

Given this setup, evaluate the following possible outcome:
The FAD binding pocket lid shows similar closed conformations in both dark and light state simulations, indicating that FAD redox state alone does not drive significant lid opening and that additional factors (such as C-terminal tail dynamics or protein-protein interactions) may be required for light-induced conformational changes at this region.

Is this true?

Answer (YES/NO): NO